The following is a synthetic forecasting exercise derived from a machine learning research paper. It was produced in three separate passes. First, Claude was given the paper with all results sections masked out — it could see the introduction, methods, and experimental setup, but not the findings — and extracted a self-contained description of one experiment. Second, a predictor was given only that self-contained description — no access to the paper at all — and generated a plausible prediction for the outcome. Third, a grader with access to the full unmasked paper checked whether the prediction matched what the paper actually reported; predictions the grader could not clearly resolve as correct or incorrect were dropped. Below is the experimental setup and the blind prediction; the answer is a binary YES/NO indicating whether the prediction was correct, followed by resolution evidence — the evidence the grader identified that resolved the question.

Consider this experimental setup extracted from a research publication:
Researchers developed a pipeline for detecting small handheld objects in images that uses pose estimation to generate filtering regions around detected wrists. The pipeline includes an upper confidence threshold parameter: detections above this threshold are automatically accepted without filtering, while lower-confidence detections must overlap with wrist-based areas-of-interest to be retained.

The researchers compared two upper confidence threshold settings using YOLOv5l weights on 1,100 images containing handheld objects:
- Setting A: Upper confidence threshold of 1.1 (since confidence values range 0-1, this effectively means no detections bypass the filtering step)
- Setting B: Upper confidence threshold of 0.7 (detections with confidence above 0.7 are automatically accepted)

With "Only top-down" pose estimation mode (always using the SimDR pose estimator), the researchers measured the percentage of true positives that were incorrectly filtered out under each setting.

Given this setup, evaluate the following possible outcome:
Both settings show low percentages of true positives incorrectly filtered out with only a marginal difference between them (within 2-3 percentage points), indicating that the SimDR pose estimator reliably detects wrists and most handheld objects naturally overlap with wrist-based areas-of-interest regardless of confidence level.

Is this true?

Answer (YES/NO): NO